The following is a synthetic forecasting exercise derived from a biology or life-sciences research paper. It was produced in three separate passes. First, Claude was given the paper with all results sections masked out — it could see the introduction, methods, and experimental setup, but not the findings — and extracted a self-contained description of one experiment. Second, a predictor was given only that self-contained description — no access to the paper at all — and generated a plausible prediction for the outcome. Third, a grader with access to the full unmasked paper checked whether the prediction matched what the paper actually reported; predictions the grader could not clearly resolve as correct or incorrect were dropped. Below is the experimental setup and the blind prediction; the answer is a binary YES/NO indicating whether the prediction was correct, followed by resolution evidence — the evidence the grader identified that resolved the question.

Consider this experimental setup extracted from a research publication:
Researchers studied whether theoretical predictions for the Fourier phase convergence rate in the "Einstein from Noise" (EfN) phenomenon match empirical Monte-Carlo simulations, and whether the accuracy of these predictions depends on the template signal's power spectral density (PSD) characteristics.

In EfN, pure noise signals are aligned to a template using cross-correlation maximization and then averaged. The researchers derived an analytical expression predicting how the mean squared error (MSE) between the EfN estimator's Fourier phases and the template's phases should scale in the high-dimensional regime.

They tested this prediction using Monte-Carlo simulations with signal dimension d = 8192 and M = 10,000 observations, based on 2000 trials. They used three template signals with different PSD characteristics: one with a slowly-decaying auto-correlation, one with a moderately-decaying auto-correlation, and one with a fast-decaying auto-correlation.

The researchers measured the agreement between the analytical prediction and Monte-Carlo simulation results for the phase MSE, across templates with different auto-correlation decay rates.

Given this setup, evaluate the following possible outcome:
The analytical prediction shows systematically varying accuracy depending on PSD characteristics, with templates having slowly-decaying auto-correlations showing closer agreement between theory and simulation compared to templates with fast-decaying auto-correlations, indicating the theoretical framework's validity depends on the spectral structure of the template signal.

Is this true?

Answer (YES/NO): NO